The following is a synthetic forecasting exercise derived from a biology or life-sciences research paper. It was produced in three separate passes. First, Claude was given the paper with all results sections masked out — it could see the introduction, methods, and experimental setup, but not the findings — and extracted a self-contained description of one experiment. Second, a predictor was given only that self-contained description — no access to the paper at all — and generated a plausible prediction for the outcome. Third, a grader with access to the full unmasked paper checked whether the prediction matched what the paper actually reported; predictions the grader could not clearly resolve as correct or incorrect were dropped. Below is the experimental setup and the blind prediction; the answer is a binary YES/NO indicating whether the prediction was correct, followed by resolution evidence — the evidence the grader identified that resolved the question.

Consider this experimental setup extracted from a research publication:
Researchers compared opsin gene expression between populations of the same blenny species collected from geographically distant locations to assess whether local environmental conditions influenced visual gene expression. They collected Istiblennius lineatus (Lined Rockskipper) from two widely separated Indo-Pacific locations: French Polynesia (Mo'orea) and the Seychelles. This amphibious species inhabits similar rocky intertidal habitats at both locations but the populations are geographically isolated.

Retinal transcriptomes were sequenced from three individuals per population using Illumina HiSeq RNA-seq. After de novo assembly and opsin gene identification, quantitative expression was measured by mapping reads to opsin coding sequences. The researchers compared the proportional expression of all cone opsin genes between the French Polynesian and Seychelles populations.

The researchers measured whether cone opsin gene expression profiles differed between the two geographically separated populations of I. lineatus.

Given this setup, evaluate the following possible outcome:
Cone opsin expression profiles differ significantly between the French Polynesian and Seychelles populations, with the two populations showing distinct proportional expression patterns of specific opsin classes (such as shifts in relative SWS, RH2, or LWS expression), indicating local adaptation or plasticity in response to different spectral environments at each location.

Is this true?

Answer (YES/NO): NO